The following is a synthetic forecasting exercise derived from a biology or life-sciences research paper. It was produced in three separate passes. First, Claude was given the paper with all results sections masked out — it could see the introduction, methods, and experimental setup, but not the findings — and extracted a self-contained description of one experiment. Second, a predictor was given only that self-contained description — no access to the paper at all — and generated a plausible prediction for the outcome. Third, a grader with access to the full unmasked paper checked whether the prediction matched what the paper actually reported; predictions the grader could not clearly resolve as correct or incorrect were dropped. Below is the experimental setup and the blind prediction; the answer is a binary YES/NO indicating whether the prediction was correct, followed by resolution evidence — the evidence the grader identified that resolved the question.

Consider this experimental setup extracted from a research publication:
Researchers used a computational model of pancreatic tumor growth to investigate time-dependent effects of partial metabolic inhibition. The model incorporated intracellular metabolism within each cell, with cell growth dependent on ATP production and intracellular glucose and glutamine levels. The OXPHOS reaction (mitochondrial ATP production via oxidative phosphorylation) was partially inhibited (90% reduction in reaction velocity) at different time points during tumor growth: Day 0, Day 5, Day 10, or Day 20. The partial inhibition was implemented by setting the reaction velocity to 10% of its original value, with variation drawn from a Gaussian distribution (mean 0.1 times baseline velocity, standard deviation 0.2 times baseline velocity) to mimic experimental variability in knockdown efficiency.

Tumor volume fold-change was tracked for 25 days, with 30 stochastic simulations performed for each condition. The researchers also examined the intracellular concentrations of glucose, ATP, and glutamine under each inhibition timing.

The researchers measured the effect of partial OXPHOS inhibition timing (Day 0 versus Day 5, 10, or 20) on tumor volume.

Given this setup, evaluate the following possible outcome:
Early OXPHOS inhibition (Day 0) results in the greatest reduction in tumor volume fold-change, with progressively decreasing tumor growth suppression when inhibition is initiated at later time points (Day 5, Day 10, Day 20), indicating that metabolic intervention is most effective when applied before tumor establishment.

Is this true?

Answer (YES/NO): NO